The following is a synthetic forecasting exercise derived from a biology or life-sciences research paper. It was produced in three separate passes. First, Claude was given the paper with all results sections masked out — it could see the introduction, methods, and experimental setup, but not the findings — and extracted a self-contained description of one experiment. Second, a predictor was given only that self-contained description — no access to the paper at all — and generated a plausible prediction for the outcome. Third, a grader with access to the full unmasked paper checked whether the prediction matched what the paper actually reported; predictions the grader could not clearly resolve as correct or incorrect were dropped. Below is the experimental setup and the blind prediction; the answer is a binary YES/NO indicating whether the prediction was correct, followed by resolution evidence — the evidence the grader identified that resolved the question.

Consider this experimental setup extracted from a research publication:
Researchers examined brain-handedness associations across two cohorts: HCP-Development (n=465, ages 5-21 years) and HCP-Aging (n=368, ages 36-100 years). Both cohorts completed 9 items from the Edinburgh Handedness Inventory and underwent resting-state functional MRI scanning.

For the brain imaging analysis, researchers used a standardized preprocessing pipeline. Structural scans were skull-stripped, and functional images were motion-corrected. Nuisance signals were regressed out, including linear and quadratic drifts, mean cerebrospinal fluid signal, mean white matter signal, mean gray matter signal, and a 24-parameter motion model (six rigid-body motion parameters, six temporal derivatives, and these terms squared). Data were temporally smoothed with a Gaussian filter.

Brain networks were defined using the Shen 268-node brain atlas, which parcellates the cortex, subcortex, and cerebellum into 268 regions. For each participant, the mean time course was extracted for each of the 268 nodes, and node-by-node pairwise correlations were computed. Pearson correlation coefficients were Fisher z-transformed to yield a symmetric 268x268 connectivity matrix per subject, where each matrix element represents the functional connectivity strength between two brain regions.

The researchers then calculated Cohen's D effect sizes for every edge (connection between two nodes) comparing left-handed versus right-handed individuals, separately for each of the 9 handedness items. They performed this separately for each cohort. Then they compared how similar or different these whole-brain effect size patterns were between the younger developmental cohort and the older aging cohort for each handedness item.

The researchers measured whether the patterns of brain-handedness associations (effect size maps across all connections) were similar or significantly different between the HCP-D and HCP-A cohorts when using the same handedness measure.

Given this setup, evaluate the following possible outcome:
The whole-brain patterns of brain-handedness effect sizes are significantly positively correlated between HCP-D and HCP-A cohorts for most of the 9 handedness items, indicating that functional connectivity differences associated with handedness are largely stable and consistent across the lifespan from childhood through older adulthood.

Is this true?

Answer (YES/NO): NO